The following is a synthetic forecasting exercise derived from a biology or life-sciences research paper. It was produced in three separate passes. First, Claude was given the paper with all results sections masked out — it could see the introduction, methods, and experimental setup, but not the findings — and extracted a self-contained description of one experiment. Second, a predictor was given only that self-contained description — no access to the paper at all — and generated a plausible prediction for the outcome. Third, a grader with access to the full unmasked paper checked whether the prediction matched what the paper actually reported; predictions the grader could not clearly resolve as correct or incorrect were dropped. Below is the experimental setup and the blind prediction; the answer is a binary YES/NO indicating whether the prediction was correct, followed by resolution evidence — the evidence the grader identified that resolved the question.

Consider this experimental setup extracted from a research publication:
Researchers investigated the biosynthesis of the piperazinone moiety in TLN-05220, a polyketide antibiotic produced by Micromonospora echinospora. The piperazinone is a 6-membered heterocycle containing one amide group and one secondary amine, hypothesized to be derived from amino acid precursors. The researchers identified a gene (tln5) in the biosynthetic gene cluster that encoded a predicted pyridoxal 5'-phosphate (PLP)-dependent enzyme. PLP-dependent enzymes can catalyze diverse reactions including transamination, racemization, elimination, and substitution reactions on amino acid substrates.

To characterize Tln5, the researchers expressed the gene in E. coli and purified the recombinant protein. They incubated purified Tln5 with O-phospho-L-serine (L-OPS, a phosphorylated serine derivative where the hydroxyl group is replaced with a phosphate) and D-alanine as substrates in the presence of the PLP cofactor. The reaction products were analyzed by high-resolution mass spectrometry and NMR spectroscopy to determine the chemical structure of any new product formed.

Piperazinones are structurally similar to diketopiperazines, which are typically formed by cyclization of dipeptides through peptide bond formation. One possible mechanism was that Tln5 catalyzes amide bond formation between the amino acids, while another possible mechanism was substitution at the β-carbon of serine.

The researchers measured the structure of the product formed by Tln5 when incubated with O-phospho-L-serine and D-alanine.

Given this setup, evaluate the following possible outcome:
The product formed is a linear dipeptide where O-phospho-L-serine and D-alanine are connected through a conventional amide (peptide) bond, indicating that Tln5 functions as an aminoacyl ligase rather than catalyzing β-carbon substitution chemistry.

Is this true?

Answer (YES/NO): NO